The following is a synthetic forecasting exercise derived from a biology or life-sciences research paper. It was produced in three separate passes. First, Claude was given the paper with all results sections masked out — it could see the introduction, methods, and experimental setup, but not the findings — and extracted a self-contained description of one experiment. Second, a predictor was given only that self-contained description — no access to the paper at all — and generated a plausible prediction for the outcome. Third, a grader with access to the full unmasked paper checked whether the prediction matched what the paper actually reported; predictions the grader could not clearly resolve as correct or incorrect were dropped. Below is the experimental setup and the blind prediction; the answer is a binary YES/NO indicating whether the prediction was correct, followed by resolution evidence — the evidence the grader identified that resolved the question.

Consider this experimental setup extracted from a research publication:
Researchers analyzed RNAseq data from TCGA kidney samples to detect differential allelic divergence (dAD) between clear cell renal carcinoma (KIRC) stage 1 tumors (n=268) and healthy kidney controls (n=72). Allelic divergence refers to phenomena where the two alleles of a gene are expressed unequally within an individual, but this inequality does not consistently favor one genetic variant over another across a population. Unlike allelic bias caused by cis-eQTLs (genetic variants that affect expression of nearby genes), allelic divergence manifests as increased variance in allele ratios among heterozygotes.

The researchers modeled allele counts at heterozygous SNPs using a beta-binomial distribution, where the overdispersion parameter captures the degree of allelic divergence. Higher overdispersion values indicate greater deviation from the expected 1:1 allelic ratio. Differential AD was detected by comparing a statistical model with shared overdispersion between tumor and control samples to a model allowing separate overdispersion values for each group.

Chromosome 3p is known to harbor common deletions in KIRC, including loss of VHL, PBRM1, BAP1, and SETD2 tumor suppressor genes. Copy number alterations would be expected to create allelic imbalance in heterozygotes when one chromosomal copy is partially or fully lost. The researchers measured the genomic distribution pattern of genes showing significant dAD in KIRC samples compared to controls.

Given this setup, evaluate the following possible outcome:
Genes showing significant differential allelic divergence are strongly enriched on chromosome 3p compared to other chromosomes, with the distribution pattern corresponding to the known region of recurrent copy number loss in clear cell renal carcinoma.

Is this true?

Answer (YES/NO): NO